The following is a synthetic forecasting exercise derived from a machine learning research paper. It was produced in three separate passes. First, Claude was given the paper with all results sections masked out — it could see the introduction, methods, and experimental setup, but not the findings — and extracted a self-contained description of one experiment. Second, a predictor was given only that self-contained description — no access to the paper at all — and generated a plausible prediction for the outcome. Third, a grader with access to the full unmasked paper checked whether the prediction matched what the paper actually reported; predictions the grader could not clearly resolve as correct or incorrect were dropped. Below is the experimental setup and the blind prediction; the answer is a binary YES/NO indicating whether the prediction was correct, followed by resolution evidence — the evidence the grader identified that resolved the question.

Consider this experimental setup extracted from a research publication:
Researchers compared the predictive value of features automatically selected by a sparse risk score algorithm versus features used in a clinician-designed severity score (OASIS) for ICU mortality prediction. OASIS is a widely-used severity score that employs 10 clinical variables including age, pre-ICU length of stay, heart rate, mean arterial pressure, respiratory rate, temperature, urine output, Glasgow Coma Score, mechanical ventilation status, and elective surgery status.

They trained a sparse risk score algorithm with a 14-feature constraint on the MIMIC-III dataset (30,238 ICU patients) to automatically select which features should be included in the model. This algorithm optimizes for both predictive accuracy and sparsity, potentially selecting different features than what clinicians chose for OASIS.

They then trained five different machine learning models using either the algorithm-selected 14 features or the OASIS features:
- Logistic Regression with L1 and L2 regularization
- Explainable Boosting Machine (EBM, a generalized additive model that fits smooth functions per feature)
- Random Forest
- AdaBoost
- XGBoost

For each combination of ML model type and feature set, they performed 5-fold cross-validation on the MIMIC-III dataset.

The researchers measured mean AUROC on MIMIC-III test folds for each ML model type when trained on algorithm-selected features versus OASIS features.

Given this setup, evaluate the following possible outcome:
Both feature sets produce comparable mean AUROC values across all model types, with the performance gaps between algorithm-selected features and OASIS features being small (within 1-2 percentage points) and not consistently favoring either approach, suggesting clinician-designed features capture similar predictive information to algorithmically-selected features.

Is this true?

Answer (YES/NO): NO